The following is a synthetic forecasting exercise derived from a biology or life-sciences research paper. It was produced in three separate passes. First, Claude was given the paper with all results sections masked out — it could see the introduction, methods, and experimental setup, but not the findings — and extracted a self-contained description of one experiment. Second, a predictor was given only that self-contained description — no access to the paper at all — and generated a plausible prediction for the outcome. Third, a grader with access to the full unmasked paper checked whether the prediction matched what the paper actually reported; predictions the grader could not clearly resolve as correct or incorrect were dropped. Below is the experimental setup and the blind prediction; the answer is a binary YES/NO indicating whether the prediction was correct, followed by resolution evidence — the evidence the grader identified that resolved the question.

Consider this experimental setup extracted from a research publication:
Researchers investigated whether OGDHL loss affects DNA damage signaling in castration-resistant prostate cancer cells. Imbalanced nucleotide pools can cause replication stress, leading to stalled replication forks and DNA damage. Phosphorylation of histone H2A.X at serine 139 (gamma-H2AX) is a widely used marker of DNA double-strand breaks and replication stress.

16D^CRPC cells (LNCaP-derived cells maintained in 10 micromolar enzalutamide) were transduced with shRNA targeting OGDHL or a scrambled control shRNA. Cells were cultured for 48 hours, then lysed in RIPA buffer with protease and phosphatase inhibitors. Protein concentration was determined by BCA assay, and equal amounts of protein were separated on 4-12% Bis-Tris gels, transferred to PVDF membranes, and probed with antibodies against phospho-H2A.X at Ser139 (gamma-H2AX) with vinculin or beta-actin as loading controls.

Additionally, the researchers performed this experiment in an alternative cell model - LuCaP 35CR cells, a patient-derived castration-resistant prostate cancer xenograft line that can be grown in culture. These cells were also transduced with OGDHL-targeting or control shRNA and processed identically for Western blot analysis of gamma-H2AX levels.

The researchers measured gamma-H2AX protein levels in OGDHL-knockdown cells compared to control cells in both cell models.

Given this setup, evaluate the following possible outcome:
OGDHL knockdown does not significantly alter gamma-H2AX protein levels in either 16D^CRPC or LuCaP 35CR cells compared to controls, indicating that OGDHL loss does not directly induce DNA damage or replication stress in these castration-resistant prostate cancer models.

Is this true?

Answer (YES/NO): NO